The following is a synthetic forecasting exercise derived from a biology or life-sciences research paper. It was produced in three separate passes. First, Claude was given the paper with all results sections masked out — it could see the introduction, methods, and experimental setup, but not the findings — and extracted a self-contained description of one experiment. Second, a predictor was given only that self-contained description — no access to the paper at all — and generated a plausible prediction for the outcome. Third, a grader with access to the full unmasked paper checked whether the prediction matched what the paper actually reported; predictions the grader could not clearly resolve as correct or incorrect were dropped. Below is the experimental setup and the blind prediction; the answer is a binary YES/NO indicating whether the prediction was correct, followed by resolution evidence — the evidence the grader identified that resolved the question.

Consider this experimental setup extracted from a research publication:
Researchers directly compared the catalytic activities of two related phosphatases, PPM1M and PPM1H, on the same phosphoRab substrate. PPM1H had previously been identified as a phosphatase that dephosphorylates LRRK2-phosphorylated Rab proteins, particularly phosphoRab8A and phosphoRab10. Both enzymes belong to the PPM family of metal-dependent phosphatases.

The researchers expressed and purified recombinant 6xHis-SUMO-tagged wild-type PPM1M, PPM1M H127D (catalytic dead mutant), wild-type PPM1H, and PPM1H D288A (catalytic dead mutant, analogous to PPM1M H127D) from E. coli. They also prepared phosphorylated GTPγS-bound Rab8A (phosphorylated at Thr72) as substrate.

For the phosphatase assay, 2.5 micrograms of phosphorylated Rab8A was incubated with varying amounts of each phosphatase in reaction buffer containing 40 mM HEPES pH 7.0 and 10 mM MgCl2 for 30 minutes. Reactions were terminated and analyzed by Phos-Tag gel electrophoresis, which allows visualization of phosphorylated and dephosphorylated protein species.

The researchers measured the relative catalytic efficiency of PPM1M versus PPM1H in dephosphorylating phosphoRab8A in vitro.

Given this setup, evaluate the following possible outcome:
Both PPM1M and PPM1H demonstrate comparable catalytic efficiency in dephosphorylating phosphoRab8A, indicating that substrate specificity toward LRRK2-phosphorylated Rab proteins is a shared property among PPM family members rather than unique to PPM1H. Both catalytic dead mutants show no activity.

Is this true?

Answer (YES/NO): YES